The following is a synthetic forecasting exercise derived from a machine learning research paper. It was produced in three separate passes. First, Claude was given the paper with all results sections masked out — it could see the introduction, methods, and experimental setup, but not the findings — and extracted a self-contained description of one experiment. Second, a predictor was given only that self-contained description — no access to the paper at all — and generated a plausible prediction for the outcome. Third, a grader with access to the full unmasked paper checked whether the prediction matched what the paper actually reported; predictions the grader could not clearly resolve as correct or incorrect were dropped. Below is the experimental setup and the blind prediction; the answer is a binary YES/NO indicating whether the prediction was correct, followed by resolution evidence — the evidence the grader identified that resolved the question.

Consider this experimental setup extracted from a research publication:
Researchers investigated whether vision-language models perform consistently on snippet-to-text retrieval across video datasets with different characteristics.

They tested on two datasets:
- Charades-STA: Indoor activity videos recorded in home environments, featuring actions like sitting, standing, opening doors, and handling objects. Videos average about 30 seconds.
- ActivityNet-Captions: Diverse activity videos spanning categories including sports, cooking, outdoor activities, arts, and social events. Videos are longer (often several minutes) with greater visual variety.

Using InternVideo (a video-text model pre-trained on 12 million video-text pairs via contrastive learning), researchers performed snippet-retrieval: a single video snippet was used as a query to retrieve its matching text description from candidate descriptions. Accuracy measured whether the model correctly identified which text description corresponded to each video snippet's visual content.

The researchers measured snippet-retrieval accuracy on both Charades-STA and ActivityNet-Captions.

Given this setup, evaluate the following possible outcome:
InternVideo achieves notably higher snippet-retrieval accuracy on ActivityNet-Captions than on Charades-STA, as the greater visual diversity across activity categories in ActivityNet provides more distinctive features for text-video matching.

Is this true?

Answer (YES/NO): NO